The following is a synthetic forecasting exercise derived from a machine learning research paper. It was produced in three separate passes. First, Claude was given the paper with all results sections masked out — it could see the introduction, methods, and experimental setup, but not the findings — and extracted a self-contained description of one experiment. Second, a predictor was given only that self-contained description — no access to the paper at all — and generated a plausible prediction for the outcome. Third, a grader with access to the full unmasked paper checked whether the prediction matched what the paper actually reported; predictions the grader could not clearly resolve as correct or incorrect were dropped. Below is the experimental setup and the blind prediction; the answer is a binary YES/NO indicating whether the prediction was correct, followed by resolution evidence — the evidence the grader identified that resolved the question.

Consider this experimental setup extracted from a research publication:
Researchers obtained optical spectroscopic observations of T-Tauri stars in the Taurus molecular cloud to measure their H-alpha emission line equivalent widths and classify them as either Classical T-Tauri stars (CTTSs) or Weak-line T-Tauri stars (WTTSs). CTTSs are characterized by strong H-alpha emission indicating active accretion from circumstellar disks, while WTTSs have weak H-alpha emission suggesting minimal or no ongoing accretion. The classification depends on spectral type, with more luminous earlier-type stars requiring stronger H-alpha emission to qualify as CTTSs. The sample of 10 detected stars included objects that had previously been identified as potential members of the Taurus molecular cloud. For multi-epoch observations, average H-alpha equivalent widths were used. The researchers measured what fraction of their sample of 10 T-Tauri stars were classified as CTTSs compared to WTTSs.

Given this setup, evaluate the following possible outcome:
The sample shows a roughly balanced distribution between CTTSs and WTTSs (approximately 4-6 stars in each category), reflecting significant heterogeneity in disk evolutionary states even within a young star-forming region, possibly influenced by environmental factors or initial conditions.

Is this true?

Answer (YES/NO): NO